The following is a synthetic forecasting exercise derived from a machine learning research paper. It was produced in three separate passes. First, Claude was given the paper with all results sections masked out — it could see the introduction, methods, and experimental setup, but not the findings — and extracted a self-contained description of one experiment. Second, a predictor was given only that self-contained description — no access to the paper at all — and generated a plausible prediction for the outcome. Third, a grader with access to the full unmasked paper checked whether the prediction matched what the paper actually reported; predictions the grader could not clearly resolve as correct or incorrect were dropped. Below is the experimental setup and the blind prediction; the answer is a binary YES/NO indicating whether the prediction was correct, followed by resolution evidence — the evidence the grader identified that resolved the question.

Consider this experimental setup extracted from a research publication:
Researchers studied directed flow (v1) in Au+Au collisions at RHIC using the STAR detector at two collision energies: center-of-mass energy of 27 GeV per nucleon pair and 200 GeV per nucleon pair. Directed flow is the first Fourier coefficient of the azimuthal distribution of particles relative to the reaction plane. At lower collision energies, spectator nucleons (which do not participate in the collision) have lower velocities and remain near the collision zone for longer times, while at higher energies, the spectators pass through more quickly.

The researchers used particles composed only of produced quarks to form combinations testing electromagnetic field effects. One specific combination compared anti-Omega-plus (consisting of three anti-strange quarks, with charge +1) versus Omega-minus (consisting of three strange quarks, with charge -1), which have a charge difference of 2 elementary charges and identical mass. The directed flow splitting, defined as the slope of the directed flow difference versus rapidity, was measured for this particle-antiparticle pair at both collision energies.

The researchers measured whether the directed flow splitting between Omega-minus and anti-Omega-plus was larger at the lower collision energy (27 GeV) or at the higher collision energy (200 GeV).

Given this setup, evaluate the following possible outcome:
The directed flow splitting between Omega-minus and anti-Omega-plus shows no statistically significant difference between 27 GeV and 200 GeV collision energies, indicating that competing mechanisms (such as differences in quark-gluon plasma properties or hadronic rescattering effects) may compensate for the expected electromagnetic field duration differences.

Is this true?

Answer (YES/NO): NO